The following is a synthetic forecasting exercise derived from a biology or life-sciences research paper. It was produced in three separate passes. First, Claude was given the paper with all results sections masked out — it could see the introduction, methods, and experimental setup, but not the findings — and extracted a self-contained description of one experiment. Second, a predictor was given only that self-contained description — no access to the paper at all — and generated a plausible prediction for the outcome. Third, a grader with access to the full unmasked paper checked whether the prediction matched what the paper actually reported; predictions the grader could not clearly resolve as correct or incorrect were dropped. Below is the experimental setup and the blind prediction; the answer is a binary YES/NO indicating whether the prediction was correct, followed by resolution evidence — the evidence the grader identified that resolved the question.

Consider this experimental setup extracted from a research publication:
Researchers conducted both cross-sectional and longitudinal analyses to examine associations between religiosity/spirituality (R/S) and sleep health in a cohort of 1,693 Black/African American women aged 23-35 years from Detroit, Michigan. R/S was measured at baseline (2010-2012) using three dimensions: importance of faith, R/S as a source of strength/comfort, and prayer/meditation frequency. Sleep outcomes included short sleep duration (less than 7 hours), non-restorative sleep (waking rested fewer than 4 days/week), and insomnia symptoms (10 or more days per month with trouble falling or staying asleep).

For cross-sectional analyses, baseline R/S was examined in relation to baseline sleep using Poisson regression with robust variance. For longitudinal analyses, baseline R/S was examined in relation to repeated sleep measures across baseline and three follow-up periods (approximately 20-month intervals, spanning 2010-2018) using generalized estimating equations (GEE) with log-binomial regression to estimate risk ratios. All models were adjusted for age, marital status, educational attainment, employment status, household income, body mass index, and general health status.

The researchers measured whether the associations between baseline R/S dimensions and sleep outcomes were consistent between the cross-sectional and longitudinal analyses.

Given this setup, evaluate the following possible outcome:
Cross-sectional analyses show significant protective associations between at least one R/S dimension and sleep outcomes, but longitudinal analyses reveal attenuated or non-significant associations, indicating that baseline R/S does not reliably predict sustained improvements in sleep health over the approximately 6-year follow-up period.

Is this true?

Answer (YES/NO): NO